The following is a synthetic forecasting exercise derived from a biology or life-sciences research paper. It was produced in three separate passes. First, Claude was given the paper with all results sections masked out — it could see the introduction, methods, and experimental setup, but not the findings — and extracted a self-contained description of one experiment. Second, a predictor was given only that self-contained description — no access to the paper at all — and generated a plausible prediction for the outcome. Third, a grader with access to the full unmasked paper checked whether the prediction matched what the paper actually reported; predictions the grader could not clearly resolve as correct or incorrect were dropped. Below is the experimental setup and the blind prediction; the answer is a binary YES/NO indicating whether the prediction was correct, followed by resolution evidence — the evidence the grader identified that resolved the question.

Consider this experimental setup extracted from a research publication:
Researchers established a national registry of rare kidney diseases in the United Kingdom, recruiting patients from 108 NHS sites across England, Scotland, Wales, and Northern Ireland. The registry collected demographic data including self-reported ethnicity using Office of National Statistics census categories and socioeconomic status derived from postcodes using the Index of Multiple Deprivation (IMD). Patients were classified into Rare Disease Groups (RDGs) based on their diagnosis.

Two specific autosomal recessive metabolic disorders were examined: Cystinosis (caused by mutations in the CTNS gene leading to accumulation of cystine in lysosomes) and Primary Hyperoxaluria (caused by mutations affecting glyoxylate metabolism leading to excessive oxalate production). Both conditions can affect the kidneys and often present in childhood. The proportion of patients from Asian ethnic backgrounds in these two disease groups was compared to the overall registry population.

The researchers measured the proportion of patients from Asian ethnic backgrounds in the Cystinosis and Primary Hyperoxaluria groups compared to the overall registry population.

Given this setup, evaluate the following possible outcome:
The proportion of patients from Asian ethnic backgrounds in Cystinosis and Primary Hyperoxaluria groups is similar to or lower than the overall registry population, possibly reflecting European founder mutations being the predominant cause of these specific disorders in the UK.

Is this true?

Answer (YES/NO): NO